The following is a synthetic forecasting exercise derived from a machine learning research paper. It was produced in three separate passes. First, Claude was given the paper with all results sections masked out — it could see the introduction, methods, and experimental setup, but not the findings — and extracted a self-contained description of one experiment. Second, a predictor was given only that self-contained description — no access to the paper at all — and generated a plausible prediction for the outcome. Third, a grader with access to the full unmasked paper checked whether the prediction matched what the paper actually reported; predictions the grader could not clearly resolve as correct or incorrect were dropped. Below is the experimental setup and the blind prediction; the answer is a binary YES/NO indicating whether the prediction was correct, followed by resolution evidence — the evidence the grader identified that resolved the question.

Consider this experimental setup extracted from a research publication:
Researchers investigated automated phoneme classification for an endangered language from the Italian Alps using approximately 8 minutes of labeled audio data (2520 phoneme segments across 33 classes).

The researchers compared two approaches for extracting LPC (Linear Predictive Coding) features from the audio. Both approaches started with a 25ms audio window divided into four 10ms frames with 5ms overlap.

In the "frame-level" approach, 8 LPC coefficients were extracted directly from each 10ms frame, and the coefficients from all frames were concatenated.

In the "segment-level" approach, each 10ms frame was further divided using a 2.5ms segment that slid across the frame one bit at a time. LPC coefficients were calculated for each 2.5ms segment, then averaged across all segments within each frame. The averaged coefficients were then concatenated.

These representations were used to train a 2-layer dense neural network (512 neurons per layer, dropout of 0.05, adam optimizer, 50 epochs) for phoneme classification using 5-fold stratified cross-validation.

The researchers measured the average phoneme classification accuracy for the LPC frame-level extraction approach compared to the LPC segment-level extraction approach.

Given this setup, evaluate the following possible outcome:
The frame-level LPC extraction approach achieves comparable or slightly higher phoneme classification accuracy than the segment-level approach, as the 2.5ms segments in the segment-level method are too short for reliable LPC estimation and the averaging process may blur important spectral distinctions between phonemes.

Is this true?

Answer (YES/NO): NO